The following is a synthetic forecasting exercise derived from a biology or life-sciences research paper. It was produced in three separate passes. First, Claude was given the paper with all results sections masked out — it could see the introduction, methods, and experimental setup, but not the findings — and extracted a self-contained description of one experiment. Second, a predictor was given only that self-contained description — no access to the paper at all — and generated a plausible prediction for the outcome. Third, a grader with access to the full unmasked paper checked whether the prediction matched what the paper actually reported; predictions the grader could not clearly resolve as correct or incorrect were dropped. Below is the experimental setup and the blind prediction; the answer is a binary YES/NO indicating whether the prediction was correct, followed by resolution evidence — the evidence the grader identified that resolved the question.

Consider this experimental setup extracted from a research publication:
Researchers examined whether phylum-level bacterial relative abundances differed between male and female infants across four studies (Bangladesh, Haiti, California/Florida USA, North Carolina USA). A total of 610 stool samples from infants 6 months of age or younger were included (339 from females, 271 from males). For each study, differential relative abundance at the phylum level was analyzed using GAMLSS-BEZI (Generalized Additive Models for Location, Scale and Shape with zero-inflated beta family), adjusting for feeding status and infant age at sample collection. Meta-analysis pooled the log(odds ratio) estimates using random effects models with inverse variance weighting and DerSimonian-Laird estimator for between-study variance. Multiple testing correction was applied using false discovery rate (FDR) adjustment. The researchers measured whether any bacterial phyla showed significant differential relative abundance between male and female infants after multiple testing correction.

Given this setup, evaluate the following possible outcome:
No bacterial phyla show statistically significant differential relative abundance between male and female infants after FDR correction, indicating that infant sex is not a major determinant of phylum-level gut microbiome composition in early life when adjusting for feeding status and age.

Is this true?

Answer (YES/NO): YES